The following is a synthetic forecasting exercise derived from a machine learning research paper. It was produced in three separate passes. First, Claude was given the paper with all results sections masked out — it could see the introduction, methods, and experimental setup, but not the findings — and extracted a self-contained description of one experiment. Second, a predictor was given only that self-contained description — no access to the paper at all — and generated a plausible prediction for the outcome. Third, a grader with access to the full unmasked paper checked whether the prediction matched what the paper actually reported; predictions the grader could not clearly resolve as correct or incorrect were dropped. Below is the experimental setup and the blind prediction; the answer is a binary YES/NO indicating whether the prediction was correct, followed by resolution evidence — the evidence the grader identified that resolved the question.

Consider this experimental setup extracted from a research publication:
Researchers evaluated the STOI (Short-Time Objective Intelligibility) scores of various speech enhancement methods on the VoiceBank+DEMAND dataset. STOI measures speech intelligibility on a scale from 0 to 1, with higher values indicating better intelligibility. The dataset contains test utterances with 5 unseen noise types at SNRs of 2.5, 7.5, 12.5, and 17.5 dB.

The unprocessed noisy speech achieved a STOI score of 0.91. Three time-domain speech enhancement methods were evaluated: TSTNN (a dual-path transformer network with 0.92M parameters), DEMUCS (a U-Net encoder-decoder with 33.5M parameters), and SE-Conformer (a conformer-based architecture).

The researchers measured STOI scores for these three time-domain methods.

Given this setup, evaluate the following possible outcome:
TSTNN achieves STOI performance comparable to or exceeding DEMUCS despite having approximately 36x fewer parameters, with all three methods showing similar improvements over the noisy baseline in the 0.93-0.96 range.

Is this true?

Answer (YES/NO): YES